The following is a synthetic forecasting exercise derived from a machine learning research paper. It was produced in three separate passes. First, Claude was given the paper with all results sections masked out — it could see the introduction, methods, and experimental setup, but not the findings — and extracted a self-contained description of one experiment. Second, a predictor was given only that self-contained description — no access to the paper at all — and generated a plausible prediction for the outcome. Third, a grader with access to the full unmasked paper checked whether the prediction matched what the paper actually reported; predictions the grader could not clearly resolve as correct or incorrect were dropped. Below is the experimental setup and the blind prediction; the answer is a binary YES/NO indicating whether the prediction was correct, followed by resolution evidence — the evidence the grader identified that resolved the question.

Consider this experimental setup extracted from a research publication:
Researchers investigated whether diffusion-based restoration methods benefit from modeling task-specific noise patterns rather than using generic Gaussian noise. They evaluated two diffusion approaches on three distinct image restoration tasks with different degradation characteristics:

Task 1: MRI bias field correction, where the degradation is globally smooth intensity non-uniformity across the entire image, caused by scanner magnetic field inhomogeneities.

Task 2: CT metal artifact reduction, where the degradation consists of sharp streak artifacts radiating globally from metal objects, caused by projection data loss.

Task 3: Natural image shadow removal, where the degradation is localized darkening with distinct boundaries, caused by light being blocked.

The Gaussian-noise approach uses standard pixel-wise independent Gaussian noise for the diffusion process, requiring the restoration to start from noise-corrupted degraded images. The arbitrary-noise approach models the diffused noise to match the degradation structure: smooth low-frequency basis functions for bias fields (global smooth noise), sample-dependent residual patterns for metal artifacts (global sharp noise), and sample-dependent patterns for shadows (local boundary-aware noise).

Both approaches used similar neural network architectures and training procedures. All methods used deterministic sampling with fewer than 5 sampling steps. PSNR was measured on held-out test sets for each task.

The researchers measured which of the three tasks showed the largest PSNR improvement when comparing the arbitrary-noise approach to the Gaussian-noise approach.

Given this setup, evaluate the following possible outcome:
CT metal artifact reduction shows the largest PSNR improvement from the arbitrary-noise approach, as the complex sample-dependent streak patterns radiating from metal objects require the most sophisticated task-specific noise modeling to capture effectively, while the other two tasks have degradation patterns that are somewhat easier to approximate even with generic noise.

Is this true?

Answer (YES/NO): NO